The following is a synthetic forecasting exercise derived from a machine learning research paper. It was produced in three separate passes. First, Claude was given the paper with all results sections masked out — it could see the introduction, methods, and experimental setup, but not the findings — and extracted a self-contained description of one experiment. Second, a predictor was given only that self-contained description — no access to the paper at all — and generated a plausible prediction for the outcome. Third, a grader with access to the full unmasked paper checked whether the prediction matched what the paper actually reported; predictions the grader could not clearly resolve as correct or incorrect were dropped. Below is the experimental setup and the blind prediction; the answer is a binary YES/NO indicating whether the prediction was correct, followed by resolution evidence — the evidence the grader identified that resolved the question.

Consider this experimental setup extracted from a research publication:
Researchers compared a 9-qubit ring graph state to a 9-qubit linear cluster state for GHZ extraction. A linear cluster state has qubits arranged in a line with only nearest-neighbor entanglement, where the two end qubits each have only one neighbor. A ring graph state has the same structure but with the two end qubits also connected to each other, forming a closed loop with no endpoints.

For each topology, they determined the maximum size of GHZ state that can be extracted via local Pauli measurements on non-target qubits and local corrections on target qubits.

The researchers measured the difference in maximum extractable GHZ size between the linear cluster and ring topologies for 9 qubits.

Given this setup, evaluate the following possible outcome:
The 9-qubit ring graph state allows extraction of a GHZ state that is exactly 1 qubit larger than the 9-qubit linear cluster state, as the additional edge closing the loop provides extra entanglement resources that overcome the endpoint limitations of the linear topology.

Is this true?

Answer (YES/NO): NO